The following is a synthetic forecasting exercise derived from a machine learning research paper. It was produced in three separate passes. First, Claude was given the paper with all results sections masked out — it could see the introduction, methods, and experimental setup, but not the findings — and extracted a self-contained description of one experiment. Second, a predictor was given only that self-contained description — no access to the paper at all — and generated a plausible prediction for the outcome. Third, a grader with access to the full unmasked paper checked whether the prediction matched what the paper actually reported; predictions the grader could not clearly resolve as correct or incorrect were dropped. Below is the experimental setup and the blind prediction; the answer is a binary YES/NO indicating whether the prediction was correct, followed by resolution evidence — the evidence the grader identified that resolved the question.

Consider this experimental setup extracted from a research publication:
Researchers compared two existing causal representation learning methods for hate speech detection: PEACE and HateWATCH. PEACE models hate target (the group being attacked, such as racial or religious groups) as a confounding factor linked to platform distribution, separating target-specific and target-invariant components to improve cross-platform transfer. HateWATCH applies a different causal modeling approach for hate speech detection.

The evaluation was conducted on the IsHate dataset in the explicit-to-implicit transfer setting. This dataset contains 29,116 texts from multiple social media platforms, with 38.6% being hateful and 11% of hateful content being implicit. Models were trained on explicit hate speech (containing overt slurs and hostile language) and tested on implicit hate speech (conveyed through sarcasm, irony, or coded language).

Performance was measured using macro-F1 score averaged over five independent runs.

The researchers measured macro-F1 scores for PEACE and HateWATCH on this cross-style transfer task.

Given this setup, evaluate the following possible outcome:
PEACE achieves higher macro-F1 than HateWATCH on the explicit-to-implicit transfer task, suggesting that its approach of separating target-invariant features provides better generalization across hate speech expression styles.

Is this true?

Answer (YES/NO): NO